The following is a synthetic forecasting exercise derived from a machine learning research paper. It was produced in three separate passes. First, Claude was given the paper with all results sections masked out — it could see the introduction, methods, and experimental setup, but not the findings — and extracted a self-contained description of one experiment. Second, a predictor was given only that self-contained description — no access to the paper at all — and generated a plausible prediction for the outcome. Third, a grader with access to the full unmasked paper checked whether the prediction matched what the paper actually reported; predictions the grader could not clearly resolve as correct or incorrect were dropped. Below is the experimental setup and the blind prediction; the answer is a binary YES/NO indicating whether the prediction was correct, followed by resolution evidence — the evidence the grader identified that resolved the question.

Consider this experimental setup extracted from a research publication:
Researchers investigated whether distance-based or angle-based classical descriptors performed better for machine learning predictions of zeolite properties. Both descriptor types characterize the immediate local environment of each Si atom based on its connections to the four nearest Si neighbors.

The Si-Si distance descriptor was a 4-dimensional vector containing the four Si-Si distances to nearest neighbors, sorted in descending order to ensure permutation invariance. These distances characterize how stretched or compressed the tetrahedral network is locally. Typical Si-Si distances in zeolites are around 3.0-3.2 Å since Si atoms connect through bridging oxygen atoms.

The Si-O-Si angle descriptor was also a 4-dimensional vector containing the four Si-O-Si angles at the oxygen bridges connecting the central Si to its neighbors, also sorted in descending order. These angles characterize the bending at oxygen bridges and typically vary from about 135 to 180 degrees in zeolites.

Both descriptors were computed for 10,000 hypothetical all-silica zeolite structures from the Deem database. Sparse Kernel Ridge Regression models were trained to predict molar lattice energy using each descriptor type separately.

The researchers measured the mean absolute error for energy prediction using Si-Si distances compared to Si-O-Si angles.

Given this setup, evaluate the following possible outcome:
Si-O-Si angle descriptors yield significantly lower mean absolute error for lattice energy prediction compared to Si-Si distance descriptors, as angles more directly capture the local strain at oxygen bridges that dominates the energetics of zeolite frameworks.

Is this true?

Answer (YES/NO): NO